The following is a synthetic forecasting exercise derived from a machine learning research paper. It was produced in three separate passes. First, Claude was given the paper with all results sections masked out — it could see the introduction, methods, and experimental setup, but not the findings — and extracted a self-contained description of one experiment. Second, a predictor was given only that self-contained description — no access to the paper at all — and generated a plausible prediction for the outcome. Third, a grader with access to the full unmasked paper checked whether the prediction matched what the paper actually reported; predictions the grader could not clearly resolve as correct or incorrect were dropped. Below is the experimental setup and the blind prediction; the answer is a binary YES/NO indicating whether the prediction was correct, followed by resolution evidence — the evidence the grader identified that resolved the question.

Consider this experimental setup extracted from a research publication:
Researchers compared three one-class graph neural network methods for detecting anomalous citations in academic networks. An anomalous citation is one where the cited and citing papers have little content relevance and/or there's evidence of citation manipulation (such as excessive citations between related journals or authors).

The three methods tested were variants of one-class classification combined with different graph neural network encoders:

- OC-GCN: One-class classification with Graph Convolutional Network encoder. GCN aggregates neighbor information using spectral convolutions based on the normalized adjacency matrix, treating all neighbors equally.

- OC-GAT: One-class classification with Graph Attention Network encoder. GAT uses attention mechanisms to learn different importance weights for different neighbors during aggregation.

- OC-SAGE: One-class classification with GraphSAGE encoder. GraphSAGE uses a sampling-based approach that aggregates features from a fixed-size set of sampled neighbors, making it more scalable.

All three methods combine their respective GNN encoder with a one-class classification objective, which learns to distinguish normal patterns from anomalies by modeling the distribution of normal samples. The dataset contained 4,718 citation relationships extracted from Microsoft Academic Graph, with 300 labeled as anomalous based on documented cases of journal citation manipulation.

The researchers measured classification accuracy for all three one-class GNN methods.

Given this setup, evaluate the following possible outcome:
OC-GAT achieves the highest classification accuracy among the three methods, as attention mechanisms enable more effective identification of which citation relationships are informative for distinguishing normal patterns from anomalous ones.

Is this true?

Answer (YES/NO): NO